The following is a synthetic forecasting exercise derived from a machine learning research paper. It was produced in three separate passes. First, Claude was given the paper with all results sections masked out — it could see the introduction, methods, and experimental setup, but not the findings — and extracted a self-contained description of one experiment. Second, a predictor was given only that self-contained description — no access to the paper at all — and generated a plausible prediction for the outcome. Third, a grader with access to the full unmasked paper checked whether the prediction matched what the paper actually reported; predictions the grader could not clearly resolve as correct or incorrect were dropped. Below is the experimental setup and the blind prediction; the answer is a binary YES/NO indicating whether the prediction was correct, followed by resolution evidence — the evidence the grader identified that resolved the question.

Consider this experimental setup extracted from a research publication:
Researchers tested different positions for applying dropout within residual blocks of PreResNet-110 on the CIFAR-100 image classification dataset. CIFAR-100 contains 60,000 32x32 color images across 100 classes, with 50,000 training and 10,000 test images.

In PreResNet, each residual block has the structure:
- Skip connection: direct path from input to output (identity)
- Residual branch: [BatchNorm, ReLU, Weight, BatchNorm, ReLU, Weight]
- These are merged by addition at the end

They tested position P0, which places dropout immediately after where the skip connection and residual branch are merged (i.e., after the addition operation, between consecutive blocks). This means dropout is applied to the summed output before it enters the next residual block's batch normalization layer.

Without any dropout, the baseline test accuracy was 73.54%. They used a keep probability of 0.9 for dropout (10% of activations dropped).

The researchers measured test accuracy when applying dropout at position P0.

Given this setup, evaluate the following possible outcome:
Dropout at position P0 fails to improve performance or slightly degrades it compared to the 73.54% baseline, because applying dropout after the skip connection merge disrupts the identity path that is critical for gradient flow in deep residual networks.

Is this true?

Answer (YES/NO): NO